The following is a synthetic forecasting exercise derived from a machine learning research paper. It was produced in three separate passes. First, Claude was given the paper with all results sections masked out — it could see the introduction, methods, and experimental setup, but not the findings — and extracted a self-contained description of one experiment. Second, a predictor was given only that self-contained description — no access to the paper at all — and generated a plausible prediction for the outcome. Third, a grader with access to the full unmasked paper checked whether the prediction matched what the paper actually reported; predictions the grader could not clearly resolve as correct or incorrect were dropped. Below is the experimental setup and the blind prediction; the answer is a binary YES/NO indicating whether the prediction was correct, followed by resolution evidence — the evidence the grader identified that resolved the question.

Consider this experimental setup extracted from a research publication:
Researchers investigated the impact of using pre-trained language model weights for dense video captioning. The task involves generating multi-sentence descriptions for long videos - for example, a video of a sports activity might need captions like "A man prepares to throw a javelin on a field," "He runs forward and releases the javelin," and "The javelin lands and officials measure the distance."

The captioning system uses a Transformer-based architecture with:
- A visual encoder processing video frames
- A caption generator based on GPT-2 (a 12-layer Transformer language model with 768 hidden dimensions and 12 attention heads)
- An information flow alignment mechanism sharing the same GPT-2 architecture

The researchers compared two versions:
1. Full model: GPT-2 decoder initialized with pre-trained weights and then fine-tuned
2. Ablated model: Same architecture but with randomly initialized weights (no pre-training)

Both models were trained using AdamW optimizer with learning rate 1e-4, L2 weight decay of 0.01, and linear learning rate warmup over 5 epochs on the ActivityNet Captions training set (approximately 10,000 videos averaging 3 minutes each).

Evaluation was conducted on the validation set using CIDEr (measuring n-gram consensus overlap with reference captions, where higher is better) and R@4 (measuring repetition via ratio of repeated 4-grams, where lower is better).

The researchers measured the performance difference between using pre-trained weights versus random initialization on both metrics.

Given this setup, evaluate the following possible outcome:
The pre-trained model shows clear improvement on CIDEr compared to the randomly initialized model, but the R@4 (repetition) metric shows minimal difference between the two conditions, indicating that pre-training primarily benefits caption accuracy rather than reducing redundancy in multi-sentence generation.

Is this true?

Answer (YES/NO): NO